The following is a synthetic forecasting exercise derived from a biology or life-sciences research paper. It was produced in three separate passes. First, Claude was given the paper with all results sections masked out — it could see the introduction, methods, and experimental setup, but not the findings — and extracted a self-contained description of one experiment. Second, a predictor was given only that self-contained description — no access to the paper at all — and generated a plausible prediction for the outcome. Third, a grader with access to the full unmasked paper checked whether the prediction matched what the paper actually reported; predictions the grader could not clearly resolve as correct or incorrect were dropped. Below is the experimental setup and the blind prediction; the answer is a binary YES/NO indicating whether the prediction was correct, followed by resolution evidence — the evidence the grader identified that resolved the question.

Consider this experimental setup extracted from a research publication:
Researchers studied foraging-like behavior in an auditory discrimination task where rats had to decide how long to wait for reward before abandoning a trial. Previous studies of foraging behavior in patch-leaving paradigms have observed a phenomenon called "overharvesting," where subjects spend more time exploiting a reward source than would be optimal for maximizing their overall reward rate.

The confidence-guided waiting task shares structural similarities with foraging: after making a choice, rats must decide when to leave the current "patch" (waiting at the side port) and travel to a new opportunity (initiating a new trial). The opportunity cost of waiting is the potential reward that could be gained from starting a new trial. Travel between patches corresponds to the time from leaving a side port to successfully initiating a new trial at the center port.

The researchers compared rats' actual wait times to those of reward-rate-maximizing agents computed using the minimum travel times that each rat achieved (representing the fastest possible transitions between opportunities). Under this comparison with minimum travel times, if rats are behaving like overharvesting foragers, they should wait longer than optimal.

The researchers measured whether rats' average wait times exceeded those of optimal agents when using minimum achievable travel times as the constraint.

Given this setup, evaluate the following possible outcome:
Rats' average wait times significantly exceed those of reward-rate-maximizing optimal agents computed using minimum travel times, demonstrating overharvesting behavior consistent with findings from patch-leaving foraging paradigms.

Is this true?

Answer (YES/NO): YES